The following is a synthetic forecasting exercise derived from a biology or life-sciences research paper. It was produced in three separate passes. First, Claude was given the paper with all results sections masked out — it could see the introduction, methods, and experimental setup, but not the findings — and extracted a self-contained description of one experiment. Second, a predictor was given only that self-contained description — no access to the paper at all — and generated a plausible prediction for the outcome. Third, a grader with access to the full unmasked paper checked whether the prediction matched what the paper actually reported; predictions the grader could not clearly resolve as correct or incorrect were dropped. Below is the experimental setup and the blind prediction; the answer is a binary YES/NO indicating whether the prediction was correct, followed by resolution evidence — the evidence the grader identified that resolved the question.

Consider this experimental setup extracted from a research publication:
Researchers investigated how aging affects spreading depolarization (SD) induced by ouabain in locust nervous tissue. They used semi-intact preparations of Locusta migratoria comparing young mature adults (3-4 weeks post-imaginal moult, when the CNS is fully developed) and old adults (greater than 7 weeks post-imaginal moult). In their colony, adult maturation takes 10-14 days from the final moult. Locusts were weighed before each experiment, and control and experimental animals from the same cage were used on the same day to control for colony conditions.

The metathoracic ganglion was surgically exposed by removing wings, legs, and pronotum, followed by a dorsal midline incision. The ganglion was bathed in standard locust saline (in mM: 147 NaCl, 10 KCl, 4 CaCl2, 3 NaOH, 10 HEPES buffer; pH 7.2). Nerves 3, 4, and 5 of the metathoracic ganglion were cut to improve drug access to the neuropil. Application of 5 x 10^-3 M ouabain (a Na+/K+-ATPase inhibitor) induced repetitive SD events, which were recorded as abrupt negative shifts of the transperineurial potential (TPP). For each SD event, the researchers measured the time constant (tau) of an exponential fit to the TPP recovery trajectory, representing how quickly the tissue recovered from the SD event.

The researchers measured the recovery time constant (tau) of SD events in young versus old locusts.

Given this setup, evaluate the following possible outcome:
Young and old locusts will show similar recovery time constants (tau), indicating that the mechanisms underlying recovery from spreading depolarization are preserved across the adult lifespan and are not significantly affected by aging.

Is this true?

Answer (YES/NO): NO